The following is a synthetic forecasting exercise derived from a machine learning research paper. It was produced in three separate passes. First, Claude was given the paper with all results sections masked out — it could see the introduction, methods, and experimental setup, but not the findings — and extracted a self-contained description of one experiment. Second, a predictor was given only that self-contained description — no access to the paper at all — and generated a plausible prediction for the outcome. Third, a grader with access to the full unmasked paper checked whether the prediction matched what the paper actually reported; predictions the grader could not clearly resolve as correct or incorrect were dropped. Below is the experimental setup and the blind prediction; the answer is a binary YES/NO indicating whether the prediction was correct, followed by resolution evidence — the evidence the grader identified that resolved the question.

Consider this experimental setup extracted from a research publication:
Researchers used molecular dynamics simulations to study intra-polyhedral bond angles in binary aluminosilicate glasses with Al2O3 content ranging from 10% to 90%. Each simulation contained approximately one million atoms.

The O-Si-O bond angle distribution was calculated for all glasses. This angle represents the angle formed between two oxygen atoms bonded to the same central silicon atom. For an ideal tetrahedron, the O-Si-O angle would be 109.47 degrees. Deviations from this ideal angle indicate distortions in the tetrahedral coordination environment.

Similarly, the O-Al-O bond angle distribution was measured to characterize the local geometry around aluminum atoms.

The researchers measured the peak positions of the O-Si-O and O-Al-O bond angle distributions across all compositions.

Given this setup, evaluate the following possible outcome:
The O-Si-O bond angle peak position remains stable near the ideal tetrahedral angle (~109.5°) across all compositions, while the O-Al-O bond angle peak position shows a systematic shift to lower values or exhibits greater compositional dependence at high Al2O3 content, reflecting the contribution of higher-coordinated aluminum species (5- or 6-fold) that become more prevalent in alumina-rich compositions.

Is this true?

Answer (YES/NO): YES